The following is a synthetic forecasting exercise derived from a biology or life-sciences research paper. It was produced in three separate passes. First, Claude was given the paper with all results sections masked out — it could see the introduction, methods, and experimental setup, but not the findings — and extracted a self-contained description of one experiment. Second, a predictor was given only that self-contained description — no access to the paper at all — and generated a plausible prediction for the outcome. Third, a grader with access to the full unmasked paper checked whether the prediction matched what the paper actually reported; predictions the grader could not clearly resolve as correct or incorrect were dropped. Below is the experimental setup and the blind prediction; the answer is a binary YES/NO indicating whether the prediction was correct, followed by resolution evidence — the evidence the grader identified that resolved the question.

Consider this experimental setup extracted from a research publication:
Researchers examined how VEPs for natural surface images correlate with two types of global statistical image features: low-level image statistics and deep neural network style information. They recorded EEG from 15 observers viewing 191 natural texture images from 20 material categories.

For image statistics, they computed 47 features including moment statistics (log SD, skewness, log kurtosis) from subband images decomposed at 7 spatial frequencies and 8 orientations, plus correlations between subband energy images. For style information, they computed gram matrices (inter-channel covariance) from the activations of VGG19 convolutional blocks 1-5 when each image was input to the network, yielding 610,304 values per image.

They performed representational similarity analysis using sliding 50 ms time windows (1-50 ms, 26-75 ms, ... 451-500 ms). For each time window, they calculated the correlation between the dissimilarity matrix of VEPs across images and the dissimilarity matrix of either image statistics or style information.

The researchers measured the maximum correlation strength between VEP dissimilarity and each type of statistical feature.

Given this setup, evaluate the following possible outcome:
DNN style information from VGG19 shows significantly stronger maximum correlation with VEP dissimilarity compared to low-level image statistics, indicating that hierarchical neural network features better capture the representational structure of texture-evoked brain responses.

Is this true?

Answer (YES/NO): YES